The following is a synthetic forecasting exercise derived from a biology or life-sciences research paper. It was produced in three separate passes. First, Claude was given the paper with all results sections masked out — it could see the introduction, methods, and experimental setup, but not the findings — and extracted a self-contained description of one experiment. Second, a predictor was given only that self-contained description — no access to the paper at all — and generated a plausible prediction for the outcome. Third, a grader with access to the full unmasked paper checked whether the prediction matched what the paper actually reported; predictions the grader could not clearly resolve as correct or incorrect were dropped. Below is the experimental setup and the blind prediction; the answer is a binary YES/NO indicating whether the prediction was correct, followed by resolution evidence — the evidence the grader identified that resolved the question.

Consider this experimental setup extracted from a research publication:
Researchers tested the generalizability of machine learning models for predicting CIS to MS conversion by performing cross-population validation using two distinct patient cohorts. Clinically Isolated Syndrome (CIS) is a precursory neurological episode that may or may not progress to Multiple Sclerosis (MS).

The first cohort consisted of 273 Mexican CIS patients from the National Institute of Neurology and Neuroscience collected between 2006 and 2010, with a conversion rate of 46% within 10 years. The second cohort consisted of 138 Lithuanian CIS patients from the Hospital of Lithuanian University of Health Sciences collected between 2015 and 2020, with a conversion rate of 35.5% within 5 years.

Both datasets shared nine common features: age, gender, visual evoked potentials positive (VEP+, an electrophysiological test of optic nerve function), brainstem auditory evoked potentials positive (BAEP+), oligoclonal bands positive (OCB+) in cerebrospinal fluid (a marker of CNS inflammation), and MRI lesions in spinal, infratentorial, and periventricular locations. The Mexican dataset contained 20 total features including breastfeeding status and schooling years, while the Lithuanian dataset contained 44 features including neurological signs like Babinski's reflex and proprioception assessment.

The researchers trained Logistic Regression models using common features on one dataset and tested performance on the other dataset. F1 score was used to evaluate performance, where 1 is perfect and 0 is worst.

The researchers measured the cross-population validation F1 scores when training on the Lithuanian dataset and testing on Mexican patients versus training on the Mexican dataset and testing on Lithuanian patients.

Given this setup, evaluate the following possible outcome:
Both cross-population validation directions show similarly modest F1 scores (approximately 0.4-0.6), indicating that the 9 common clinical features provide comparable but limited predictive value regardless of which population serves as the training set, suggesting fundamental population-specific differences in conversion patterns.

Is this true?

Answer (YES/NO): NO